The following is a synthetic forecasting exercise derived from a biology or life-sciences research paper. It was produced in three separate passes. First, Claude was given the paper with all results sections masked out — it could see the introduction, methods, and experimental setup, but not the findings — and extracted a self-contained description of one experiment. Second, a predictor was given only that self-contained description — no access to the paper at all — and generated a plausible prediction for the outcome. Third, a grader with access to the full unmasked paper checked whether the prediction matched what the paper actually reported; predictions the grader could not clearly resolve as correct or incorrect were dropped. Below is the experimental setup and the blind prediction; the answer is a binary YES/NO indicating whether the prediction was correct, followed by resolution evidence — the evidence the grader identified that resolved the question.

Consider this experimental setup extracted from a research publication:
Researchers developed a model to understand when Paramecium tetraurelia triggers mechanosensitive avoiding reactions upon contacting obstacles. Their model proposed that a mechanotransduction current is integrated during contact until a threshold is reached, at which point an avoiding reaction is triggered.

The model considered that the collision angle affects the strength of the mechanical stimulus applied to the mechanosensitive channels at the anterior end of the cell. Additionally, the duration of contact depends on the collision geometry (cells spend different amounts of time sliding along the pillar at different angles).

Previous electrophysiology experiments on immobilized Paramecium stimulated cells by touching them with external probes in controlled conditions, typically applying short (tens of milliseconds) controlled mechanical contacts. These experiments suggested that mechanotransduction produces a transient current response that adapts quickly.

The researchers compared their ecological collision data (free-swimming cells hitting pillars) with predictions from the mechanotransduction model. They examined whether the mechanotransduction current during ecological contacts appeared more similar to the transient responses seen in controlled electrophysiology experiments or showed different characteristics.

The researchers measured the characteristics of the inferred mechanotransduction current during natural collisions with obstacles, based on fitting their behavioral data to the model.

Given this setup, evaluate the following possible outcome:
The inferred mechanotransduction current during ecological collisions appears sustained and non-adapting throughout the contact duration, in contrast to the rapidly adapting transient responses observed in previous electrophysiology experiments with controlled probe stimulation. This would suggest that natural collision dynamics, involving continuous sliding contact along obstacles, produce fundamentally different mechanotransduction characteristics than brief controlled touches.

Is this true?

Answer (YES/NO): YES